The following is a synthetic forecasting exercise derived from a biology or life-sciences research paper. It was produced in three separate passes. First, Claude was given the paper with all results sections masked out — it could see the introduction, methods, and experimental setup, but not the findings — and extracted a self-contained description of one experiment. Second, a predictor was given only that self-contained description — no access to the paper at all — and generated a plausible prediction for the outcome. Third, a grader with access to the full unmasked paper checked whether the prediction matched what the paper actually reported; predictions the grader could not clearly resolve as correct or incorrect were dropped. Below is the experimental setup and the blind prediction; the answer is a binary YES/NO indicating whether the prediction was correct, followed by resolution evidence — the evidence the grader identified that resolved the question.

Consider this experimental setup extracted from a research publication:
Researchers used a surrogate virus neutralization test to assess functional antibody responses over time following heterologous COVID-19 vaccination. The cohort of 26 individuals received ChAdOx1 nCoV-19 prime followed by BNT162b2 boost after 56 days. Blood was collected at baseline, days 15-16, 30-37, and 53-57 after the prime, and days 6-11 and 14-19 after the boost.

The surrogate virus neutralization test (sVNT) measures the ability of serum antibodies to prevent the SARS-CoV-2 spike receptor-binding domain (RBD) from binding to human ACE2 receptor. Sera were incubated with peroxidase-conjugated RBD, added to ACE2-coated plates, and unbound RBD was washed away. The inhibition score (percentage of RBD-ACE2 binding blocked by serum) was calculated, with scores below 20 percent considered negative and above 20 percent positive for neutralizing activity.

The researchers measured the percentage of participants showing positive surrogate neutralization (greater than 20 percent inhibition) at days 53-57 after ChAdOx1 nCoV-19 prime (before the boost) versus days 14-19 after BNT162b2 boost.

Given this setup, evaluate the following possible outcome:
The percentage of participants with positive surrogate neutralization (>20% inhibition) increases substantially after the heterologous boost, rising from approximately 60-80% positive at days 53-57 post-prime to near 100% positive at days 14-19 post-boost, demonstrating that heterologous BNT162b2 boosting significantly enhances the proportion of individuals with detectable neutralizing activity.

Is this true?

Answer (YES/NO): YES